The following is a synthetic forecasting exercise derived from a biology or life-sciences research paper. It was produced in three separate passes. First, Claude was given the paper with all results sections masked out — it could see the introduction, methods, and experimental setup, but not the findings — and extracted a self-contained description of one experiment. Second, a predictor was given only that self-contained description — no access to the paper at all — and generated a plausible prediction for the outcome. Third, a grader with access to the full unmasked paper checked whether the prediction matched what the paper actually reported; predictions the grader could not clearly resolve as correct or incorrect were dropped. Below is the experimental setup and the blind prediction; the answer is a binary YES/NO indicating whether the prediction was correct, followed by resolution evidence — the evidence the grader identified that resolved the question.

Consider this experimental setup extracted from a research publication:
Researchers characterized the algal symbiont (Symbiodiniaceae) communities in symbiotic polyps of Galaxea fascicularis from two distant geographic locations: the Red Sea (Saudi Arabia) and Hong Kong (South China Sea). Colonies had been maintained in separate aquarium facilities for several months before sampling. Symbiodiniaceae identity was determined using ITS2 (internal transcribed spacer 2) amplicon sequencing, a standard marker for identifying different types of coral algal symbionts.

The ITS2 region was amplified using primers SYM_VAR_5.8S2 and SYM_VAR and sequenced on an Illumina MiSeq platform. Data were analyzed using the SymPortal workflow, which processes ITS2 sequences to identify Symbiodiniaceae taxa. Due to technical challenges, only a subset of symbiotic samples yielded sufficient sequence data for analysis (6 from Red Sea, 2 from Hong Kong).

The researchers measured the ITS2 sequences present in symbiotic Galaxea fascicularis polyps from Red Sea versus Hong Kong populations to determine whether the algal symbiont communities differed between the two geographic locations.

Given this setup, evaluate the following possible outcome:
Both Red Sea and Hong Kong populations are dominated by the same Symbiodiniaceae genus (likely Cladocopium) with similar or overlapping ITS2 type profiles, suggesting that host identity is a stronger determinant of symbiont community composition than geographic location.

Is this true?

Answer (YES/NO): NO